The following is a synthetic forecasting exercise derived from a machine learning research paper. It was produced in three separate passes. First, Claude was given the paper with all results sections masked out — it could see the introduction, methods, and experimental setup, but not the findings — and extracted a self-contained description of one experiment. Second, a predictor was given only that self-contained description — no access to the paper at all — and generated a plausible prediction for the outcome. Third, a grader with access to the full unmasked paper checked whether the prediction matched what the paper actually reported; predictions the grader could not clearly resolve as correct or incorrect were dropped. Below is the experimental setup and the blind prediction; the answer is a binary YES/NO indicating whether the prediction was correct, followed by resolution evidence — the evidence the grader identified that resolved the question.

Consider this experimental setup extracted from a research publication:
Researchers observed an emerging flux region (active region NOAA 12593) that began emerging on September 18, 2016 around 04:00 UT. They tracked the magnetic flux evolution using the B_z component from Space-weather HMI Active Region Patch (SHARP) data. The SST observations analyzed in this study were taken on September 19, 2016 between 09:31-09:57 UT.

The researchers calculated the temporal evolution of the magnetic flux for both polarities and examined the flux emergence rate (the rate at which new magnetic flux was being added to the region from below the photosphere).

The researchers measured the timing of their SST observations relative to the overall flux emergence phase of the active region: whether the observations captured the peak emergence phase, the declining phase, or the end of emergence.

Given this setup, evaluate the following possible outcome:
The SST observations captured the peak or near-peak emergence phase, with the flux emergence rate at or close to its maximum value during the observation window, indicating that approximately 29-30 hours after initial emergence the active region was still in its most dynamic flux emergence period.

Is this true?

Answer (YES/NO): NO